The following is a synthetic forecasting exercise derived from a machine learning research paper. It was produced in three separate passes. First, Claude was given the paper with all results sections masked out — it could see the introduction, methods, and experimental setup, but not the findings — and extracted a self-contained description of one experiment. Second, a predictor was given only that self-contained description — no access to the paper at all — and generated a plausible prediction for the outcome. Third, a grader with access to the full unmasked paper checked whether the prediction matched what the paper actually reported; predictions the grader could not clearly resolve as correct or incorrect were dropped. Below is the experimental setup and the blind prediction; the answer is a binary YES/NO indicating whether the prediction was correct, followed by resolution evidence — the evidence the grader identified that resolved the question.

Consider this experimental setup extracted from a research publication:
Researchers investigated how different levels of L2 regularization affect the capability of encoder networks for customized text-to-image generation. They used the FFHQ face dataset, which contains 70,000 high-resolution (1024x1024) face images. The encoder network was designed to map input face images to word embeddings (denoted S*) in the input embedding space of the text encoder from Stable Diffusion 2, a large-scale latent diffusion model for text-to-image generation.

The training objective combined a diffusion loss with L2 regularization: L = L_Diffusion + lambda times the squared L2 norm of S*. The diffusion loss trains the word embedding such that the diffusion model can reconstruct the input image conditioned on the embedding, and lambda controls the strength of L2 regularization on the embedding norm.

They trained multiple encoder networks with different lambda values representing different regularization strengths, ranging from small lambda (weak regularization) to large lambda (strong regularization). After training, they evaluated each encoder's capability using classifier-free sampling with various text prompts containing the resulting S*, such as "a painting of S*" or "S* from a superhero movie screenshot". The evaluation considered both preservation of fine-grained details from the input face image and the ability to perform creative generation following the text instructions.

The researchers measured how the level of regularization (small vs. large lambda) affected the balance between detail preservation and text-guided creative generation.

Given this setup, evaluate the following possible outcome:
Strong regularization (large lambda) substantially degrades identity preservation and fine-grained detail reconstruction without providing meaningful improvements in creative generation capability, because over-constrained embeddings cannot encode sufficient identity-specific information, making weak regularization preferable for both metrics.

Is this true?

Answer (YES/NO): NO